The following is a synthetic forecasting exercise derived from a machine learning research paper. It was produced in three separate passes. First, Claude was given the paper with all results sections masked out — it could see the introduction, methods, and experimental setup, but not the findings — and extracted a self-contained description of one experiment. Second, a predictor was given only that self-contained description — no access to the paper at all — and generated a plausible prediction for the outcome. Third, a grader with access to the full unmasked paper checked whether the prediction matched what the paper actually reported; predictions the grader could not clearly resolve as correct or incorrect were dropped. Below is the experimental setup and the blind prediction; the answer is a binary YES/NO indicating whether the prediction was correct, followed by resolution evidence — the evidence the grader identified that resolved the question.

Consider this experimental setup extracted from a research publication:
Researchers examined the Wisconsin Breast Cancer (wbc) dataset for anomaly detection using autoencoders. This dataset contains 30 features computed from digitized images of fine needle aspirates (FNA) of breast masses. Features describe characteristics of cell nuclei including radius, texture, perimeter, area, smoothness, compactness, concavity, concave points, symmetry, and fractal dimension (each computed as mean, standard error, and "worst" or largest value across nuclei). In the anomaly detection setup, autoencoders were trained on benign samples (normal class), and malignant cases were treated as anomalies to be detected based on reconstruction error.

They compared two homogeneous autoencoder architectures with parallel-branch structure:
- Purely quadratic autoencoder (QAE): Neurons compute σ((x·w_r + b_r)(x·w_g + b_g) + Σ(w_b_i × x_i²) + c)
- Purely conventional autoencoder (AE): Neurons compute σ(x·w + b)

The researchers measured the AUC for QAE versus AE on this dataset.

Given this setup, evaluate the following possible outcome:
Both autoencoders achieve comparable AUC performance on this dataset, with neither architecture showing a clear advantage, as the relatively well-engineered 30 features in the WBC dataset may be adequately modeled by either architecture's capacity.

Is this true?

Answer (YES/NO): NO